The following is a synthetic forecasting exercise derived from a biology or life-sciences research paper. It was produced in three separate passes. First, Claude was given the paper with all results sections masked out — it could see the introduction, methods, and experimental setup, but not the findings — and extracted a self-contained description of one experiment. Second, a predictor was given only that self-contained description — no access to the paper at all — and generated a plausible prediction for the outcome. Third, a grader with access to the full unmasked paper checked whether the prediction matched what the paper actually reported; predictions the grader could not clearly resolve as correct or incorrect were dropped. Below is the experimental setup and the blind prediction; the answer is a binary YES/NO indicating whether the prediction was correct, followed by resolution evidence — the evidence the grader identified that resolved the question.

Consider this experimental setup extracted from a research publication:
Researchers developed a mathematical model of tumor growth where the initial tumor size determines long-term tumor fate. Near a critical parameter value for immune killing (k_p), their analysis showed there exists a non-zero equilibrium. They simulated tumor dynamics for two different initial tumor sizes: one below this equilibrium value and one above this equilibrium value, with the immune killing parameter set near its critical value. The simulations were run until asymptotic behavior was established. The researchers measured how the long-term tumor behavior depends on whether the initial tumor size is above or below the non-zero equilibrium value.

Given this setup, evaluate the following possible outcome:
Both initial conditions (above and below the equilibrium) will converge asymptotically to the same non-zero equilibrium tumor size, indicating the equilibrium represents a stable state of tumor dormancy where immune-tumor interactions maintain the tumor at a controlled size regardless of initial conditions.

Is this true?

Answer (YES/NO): NO